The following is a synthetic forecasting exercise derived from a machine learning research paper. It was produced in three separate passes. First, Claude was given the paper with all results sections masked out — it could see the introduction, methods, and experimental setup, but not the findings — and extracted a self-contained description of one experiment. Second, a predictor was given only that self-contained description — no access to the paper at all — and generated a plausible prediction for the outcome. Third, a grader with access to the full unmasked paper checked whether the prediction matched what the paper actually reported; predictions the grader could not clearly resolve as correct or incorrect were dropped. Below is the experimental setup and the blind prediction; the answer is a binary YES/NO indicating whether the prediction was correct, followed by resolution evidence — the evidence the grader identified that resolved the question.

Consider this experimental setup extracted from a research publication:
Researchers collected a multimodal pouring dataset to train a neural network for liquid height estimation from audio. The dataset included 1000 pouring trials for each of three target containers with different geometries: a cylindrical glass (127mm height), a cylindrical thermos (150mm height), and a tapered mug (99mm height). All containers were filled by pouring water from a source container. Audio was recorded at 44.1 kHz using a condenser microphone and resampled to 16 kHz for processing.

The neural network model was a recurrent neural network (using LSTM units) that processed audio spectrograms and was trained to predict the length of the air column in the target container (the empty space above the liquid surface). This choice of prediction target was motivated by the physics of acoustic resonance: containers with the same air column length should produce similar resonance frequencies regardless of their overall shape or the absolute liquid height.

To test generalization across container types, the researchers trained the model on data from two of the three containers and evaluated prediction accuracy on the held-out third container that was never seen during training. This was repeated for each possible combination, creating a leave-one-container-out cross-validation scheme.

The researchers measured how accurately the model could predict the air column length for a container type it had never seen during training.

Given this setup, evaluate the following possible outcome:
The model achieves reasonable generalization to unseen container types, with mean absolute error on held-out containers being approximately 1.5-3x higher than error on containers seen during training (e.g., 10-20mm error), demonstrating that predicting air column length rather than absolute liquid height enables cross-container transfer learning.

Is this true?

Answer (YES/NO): NO